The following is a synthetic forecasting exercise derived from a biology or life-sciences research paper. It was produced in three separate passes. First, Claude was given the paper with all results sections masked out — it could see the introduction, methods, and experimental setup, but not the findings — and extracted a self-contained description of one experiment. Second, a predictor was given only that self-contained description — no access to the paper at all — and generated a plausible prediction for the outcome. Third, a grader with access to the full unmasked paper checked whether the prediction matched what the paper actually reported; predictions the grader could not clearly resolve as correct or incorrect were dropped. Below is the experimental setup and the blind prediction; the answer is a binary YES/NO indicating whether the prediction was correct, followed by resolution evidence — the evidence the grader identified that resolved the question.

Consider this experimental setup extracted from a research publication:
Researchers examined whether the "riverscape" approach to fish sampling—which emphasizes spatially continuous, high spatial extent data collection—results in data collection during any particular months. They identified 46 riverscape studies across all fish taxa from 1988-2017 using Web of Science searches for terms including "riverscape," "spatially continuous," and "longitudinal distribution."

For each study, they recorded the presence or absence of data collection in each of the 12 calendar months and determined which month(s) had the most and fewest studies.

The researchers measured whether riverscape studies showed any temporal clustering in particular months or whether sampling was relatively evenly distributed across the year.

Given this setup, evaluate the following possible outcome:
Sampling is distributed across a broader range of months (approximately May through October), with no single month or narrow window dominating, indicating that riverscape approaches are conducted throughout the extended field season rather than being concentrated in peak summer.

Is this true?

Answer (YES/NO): NO